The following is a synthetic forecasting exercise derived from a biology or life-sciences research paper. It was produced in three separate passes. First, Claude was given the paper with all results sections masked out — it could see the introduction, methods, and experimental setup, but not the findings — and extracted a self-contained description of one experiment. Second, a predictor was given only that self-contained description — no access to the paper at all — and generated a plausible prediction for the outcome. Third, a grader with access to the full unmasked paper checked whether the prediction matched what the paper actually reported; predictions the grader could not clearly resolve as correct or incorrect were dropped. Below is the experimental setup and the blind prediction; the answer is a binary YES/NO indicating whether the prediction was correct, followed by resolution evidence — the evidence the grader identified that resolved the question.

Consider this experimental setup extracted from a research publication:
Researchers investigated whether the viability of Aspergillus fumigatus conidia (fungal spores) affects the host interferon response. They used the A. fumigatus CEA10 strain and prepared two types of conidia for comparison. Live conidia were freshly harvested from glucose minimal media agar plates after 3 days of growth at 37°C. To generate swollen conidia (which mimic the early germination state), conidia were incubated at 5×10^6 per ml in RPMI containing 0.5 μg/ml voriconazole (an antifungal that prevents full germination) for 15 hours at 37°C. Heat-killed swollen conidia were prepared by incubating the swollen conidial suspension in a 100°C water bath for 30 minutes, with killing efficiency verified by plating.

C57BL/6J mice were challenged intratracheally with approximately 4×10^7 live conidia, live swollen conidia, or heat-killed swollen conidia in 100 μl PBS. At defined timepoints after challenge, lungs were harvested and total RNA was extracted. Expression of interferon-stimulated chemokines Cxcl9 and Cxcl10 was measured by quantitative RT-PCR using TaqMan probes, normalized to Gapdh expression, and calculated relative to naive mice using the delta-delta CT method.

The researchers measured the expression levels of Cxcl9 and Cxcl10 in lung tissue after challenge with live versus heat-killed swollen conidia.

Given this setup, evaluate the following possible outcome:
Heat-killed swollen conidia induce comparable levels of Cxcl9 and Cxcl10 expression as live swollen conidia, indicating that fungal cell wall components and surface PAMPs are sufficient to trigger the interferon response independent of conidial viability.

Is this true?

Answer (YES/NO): NO